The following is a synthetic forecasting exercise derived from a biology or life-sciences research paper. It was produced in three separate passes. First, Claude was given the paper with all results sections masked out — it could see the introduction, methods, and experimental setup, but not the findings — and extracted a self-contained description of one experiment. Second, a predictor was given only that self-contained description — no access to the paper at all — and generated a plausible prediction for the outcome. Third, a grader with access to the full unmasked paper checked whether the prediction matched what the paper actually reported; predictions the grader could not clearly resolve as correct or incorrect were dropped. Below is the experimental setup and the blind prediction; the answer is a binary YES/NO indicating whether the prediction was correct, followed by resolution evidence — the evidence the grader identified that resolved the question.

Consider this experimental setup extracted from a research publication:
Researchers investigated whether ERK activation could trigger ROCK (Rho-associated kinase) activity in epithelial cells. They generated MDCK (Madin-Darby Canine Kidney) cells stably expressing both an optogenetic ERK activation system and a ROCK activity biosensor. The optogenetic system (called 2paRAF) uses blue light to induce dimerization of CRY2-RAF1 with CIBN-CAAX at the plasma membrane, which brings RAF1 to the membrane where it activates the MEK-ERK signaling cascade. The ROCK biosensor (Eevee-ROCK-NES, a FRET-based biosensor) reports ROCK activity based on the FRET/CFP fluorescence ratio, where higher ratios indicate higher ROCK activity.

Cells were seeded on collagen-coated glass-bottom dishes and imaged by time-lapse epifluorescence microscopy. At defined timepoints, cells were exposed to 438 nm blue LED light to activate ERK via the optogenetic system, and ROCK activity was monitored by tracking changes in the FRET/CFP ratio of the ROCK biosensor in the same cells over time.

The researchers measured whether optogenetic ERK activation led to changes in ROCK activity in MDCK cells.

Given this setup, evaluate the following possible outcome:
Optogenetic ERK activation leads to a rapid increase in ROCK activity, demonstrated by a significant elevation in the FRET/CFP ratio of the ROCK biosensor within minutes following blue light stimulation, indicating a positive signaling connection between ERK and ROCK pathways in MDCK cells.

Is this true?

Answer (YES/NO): YES